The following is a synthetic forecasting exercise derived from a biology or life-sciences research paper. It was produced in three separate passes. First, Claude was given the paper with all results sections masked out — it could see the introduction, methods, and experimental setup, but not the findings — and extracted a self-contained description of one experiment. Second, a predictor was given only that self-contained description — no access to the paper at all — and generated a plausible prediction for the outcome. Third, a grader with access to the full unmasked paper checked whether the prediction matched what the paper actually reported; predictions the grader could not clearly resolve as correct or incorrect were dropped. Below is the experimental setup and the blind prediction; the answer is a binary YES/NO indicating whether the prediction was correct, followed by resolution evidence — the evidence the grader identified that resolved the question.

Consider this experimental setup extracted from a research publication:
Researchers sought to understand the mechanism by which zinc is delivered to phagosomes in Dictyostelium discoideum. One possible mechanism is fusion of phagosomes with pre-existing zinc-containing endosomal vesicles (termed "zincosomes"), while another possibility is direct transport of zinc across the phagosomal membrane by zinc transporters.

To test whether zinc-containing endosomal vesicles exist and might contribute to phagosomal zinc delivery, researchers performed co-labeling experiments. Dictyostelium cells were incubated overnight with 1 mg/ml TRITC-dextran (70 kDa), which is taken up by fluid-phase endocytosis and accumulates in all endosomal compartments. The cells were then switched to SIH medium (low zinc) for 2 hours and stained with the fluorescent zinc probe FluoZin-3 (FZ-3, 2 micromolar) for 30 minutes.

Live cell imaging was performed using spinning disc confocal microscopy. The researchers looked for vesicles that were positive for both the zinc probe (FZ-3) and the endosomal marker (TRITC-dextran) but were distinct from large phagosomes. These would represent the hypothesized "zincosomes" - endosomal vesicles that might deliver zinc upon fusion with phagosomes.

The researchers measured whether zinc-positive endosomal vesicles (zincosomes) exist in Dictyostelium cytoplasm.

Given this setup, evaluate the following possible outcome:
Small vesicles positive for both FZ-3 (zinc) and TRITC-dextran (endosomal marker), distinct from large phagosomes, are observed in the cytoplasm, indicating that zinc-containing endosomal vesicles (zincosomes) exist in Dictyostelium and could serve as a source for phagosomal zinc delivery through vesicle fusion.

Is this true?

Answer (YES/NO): YES